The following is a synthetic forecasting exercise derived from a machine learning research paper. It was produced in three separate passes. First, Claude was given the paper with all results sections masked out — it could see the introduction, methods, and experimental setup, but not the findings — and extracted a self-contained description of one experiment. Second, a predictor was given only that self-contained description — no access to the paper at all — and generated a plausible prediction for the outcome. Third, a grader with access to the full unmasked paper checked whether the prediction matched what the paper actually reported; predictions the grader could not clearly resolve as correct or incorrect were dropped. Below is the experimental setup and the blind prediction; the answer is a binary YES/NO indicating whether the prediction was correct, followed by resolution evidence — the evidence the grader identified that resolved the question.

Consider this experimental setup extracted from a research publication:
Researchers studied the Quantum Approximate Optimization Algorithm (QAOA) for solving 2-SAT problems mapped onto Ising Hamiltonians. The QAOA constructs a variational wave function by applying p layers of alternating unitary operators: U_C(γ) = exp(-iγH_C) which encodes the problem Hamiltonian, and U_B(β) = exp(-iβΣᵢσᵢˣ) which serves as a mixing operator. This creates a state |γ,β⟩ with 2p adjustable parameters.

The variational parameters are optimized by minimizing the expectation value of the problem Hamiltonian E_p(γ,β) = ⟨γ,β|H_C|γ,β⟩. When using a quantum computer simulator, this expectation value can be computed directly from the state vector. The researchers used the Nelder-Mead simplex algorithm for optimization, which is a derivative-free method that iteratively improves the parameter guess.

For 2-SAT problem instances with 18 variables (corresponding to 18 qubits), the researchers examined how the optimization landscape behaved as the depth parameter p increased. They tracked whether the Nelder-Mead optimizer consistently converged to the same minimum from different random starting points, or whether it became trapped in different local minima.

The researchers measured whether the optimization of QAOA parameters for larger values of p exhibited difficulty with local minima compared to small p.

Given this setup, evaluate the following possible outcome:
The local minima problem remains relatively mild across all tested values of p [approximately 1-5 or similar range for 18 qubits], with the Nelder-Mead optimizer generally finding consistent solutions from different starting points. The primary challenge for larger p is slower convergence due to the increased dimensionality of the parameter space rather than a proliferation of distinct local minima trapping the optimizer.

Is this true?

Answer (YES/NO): NO